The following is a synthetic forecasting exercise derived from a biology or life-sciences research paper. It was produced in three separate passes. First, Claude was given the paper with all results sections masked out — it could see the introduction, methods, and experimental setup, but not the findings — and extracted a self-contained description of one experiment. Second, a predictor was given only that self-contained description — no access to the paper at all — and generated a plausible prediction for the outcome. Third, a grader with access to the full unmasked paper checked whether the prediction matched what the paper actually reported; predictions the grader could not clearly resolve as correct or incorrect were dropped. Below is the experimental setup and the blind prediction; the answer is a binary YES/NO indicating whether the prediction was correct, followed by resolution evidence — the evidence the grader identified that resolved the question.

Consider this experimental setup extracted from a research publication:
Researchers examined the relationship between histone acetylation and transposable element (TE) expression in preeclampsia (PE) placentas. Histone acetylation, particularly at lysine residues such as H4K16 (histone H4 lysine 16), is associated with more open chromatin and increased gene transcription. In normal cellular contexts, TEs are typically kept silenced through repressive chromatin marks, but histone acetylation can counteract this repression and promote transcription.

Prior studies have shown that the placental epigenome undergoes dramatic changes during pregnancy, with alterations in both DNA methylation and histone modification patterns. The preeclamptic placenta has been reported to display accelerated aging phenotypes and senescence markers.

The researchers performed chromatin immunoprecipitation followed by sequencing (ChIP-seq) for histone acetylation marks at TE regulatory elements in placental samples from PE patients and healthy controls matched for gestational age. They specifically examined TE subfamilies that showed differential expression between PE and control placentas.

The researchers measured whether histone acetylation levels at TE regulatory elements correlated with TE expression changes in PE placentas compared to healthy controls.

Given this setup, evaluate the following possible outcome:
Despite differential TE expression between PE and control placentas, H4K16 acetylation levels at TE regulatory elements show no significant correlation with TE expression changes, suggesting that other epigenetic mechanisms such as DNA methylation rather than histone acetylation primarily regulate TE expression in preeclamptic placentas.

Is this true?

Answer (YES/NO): NO